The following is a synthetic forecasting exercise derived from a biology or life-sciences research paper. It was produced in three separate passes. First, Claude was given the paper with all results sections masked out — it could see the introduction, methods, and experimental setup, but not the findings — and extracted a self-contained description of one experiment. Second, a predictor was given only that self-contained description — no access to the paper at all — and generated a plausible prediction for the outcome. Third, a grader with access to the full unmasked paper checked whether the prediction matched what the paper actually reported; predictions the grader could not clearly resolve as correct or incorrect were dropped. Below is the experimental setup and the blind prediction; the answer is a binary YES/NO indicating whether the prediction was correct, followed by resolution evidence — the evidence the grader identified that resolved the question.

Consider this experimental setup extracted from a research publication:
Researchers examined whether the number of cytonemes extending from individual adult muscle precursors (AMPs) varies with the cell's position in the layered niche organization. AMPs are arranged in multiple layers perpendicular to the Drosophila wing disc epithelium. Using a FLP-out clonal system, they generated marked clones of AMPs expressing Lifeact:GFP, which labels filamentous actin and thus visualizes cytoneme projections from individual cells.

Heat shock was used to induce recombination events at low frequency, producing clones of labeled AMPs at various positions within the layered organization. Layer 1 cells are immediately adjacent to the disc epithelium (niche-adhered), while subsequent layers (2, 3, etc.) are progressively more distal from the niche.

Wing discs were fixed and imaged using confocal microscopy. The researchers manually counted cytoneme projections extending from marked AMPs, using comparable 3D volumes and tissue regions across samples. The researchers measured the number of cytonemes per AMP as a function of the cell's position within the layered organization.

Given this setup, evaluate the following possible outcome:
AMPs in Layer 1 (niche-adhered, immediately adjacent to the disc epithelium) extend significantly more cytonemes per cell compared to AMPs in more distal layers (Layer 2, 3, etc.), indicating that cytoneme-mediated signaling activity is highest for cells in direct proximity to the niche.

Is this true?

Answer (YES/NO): NO